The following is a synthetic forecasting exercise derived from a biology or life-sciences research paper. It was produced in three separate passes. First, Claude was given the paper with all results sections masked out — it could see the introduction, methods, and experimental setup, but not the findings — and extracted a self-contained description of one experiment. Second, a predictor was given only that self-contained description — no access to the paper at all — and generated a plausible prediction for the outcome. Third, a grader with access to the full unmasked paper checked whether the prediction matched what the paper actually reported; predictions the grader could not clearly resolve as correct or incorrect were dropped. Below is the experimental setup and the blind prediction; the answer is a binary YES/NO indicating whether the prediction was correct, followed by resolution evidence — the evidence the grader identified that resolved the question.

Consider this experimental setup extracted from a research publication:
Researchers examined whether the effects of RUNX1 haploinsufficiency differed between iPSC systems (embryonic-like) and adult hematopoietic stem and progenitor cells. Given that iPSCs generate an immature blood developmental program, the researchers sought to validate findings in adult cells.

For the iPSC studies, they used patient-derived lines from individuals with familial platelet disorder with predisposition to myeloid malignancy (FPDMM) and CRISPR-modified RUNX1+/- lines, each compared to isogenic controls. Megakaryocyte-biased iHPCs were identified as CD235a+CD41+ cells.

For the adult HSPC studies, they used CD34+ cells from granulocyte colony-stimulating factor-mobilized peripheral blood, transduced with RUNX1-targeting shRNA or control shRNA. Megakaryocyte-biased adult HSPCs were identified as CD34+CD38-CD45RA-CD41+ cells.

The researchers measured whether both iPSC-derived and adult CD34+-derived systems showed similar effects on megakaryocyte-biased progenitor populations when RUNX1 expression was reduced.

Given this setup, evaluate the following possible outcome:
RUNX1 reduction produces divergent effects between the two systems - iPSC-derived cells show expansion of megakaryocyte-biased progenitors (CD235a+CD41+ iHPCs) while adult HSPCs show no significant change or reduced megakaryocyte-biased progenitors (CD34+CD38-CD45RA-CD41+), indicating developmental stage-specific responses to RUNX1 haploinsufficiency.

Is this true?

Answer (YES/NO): NO